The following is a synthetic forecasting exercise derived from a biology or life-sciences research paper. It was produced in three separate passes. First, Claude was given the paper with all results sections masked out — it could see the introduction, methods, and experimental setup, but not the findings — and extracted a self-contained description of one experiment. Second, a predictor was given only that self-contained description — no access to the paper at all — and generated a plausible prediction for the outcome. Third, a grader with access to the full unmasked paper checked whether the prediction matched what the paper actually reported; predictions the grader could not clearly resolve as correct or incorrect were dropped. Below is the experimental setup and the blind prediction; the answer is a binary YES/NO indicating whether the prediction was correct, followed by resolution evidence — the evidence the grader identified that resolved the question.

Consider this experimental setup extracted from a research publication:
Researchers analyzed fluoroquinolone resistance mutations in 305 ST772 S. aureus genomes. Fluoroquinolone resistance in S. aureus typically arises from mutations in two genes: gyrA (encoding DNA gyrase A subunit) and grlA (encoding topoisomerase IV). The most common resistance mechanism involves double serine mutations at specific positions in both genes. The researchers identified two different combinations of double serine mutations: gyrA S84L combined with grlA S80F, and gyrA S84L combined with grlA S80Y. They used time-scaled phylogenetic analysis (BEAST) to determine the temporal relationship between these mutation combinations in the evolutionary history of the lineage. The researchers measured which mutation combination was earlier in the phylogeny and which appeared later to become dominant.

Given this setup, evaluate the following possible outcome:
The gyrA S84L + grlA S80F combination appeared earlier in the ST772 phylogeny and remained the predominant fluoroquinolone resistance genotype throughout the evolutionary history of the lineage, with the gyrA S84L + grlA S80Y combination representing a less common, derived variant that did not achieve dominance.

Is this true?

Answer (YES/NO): NO